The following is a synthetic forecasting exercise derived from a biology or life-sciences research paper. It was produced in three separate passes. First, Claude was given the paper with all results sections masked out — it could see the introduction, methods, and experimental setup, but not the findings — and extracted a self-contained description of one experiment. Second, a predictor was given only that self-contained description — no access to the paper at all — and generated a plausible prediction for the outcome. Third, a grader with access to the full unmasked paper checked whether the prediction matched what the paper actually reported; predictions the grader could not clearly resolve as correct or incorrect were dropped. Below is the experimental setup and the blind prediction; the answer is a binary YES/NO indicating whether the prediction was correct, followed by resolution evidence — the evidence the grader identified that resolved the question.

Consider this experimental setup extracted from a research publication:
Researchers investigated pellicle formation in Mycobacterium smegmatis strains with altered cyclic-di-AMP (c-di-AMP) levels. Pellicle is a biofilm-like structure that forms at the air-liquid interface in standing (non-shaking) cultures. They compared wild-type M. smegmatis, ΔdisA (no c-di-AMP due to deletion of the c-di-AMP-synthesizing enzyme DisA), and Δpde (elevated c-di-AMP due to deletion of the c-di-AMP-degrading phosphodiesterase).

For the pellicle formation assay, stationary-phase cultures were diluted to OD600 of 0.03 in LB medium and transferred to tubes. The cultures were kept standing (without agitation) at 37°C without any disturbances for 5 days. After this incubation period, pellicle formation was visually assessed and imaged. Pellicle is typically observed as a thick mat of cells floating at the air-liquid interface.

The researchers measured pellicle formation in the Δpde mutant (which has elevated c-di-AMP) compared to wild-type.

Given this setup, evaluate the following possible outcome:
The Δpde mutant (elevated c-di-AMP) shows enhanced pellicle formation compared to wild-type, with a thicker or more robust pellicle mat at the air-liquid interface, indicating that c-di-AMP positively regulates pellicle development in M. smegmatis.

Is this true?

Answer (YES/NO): NO